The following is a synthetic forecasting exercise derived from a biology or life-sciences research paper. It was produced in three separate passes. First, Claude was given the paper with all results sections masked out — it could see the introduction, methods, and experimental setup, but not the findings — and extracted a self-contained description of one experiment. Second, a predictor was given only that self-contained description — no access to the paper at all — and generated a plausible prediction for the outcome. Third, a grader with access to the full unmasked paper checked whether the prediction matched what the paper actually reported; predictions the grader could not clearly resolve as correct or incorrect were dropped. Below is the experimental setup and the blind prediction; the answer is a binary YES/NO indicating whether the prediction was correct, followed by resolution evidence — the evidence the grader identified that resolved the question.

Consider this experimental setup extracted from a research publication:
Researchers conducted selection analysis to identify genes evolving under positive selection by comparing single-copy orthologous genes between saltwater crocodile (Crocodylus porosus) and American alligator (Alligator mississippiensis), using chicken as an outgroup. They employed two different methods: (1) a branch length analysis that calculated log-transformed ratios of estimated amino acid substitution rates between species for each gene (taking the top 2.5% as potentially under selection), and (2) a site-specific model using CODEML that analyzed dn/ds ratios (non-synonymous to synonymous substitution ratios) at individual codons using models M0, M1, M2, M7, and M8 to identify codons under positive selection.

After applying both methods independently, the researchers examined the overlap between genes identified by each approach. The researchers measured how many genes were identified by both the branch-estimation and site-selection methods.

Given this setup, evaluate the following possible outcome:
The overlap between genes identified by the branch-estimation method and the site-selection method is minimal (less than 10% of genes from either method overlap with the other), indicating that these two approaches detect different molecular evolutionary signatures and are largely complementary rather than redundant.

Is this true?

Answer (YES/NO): NO